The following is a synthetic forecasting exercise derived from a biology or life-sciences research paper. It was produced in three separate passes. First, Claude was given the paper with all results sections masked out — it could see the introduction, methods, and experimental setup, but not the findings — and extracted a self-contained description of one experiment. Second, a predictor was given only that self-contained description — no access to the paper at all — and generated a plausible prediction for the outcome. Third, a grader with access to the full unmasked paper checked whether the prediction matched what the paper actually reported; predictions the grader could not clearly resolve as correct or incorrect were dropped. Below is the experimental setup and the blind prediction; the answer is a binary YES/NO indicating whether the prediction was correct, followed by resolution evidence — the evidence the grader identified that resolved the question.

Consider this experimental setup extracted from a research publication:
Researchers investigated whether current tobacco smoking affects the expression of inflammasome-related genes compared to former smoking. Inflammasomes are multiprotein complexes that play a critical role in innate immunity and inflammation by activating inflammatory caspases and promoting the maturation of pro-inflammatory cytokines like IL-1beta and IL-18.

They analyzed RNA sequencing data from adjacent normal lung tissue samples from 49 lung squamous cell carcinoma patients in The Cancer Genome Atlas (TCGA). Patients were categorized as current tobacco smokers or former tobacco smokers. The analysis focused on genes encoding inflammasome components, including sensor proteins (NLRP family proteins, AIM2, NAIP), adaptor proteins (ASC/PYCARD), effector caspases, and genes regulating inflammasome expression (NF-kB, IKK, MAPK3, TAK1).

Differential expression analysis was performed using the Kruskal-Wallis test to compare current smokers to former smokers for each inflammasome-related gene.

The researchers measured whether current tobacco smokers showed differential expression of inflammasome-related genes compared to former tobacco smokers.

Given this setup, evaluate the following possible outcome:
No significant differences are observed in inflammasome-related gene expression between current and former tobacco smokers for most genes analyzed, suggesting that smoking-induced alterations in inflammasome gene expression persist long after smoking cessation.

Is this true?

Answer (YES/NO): NO